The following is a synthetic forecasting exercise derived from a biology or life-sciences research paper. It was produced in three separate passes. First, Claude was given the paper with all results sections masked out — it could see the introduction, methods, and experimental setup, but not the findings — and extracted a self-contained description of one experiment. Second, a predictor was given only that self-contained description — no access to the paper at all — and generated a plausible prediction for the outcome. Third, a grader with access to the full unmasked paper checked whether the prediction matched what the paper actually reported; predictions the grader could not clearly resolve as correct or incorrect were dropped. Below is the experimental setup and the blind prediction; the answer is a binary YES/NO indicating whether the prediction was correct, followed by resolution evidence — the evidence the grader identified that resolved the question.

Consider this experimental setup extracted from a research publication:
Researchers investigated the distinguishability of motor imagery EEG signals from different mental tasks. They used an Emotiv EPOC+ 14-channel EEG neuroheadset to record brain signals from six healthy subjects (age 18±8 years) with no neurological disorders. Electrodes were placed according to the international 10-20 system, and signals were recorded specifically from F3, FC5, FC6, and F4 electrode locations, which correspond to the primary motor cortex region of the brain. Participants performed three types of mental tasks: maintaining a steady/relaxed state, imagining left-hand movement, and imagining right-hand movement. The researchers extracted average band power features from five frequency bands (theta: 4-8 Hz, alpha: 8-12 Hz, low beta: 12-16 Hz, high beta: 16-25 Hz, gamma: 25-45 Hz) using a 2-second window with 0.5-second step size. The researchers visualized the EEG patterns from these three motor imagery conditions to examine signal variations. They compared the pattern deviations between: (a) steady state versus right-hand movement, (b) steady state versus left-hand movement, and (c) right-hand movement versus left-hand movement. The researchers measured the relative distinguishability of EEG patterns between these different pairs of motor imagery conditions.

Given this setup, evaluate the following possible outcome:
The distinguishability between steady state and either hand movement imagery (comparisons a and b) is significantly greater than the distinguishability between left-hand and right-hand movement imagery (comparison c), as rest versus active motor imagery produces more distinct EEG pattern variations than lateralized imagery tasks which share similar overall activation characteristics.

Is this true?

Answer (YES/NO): YES